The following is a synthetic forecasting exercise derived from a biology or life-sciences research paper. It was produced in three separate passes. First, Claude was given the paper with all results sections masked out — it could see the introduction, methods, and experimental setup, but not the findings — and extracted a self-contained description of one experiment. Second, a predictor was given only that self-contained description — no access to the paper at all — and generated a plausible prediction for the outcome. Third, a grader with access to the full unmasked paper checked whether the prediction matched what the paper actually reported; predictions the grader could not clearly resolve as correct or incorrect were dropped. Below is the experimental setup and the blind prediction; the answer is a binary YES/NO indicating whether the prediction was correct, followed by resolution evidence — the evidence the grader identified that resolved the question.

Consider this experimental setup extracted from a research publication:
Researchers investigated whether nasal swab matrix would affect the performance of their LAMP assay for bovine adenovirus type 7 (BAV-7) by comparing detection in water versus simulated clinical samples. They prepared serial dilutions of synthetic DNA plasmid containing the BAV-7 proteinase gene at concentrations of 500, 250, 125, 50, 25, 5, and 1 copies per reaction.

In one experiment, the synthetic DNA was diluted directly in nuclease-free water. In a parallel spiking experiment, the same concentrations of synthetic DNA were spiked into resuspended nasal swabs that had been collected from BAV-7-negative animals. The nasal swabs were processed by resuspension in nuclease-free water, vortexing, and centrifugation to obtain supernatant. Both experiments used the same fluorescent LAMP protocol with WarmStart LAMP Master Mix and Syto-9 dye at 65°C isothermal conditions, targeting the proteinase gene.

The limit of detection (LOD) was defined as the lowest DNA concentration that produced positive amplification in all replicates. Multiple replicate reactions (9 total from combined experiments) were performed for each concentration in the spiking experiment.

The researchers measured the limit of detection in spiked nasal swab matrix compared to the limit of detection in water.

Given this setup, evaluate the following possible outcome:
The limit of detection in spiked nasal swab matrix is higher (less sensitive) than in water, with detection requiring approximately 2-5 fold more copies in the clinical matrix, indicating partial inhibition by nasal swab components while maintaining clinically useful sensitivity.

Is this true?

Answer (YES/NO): NO